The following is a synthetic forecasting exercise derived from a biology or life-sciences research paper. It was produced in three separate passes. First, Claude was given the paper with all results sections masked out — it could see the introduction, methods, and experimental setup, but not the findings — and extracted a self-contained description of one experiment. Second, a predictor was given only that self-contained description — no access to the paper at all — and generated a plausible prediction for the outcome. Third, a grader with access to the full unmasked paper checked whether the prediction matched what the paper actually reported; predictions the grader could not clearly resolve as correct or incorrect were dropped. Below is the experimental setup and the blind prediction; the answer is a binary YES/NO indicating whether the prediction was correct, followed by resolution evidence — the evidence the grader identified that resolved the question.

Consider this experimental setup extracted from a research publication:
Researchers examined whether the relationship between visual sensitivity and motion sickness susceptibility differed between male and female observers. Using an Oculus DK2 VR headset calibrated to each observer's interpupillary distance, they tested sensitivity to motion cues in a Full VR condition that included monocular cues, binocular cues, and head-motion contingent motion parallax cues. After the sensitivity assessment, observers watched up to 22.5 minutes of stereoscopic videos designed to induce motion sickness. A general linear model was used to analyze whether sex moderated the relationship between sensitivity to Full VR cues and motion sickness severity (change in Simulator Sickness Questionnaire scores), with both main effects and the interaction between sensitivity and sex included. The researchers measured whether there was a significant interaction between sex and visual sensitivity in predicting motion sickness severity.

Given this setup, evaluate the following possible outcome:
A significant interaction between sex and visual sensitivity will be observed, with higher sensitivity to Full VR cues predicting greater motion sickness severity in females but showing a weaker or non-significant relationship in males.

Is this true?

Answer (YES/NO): NO